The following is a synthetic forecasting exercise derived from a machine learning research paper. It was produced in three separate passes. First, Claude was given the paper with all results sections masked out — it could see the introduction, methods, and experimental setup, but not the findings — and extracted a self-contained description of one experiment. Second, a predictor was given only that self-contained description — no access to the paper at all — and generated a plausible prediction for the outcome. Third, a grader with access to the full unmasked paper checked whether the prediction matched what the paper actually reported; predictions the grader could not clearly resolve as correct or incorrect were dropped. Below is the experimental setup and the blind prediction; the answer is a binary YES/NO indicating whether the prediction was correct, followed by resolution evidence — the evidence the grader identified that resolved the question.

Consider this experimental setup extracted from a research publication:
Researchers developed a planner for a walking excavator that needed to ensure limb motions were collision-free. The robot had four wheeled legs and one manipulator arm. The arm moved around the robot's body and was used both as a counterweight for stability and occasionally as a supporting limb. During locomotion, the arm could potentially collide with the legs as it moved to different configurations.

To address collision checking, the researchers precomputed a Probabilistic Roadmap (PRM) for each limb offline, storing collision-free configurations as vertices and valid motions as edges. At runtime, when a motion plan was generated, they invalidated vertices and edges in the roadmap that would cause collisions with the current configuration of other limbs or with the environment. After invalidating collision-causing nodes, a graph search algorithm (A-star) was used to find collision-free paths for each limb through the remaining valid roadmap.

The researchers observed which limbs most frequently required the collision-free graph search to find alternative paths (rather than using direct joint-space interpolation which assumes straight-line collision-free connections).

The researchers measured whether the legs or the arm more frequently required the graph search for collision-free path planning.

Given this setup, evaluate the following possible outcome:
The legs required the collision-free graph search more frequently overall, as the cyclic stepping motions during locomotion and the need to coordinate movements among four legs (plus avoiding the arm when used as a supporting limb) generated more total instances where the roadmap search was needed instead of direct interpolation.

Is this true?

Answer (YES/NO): NO